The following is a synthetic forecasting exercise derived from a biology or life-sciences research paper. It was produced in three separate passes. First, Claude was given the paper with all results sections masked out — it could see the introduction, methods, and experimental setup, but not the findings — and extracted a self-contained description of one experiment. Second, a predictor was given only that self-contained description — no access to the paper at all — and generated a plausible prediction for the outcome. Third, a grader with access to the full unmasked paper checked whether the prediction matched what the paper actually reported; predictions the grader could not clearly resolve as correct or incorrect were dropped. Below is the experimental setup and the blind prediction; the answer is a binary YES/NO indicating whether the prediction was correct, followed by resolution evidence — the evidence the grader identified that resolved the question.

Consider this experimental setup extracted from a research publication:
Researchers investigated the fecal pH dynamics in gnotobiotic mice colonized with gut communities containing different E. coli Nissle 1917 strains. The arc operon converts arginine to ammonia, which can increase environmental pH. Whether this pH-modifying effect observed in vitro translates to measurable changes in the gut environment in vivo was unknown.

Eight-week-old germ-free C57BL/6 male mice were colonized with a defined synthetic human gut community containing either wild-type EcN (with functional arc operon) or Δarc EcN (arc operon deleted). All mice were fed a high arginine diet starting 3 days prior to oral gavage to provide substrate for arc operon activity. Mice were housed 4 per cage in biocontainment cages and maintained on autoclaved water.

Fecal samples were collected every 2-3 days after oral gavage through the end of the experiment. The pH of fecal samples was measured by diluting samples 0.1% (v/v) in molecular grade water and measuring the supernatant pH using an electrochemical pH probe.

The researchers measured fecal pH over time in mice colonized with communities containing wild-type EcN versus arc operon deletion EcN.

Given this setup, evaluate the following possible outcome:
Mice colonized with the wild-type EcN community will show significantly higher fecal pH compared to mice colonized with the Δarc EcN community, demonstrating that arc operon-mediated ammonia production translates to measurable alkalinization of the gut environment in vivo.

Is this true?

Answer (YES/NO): NO